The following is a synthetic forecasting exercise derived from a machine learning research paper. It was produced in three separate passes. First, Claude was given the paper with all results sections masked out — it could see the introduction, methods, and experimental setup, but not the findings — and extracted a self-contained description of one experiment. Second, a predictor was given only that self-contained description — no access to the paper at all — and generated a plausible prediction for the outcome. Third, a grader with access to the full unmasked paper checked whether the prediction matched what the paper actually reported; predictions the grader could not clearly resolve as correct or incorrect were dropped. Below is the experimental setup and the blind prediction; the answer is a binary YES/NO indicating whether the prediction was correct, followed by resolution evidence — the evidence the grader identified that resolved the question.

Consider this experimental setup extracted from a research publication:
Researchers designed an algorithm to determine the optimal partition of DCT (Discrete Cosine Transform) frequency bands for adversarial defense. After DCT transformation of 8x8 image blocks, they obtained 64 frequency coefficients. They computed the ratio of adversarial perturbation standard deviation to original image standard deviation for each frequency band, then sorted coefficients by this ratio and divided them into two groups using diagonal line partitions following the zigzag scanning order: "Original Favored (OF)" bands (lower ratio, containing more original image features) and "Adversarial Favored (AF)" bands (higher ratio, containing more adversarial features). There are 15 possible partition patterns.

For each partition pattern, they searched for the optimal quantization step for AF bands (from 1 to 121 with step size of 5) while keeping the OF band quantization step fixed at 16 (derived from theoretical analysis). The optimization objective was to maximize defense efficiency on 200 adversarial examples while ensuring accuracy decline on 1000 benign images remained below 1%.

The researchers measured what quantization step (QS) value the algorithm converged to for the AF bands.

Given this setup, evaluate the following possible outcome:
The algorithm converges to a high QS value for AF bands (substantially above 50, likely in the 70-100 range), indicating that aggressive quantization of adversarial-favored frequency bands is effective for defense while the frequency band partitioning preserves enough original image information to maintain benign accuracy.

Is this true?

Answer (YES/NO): NO